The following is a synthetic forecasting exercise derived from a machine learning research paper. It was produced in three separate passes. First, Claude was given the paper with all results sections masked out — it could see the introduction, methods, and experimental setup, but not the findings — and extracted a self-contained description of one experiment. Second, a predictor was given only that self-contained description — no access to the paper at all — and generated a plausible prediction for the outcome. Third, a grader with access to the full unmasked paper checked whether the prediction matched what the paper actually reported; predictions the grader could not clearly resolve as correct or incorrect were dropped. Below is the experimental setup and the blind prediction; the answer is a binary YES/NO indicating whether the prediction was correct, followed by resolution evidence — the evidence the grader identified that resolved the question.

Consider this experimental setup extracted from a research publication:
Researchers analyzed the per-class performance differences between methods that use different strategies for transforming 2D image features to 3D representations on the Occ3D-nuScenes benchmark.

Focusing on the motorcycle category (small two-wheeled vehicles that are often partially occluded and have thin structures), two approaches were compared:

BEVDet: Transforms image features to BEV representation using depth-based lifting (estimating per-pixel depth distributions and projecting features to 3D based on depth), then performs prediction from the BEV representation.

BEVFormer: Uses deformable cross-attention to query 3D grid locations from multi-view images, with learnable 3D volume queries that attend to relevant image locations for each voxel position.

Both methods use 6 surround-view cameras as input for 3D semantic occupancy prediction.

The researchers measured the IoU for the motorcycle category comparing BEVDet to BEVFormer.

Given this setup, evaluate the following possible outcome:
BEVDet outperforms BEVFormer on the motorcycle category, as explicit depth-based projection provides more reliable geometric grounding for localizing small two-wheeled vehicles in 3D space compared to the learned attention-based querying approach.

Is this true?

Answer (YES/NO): NO